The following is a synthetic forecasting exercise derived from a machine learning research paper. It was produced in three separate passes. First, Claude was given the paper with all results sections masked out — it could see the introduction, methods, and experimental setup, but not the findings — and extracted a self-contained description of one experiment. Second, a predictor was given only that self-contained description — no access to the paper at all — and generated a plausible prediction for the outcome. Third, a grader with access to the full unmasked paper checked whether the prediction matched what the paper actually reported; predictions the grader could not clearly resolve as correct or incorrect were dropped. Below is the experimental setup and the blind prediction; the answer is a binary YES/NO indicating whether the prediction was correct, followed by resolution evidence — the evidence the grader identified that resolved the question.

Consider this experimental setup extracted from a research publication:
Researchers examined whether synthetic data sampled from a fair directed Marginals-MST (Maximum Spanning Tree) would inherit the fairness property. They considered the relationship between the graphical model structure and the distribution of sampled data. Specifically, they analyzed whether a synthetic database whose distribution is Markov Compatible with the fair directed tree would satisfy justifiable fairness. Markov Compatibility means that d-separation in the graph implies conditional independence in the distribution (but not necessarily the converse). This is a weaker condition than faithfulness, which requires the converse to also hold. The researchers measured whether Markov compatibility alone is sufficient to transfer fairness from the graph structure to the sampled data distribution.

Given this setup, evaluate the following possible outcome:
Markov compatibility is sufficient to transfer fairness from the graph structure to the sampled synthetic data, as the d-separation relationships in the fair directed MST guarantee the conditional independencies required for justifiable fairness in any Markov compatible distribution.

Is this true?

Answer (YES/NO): YES